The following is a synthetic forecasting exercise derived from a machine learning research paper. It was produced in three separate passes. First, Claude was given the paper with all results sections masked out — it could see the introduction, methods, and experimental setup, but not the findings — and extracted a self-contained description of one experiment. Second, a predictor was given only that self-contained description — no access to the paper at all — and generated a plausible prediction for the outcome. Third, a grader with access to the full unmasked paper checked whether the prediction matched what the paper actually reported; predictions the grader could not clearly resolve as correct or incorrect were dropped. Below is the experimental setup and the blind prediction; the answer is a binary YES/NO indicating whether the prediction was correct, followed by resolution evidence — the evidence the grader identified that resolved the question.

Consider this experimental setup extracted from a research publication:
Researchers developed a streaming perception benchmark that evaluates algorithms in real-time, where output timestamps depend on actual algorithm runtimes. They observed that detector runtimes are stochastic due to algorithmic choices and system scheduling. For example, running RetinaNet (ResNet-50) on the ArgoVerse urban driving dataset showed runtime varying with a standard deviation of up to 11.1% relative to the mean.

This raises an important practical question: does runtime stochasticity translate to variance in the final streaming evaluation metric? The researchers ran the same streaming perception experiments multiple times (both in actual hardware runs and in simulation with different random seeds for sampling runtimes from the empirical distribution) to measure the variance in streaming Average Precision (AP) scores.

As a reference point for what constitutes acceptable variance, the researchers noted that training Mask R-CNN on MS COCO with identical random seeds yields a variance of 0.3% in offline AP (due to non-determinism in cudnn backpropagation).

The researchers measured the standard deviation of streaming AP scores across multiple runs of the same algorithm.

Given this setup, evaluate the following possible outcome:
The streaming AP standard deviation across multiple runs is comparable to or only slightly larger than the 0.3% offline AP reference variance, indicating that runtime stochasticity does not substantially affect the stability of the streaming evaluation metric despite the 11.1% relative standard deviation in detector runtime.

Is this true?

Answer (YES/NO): YES